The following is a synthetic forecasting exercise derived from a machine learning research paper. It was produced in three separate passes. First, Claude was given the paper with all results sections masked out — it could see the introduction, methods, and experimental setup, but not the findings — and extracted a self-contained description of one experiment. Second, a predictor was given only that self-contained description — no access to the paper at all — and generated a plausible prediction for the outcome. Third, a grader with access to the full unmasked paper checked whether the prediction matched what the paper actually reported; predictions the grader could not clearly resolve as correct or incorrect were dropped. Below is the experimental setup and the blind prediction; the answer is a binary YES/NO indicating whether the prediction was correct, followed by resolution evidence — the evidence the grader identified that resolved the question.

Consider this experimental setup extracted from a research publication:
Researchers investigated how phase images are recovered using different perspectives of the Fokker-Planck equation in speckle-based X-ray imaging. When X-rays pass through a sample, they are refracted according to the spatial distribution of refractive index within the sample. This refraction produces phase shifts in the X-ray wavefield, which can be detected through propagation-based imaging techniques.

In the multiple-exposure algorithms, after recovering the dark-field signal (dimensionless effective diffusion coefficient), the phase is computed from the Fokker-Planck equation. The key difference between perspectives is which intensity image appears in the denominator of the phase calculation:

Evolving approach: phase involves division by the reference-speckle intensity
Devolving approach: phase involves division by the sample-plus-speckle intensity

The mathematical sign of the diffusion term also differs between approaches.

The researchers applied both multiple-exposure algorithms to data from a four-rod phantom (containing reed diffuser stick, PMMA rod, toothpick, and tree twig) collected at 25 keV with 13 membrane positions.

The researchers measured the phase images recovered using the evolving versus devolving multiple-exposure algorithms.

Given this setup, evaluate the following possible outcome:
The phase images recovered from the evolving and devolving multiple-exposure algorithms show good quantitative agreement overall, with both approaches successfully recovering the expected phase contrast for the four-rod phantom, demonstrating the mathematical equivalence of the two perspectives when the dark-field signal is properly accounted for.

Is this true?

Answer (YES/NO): YES